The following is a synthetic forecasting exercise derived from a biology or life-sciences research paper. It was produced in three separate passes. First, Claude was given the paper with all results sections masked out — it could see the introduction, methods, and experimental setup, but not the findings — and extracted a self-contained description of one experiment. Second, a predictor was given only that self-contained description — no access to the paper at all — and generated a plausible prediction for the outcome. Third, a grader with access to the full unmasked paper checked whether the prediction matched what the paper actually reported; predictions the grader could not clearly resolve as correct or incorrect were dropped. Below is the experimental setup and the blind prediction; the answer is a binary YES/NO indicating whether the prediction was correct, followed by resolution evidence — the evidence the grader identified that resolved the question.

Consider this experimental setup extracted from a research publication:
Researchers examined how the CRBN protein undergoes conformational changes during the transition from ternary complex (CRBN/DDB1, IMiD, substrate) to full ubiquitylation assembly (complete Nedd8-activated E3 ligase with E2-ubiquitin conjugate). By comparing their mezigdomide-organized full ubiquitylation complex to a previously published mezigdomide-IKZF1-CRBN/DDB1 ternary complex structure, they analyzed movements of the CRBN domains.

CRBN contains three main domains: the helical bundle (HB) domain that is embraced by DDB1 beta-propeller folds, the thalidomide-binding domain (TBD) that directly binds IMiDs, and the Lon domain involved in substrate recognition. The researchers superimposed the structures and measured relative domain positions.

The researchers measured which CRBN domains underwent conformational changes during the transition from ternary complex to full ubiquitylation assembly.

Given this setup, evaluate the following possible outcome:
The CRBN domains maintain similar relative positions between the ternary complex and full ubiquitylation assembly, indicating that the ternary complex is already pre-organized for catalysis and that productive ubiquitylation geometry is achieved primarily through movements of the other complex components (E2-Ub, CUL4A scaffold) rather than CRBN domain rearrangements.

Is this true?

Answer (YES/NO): NO